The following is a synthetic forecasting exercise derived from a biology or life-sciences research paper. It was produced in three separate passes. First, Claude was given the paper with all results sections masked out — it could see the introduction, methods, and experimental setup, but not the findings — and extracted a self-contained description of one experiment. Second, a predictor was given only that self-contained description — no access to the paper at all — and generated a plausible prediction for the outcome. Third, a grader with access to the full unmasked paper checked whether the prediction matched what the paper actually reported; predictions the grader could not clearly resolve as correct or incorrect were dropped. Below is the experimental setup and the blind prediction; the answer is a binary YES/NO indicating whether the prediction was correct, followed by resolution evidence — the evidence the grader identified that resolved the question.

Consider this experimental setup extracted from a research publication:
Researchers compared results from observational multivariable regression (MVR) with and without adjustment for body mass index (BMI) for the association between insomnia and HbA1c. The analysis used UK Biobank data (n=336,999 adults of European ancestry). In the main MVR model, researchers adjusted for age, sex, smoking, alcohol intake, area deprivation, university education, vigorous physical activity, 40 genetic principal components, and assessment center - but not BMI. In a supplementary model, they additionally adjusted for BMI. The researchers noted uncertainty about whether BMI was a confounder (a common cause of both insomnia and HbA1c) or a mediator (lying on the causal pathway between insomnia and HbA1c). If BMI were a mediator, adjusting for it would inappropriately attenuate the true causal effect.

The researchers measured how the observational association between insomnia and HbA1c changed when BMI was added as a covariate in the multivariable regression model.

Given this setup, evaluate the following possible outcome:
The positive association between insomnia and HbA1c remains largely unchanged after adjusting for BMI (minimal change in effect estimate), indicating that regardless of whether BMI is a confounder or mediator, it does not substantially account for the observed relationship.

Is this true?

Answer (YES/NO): NO